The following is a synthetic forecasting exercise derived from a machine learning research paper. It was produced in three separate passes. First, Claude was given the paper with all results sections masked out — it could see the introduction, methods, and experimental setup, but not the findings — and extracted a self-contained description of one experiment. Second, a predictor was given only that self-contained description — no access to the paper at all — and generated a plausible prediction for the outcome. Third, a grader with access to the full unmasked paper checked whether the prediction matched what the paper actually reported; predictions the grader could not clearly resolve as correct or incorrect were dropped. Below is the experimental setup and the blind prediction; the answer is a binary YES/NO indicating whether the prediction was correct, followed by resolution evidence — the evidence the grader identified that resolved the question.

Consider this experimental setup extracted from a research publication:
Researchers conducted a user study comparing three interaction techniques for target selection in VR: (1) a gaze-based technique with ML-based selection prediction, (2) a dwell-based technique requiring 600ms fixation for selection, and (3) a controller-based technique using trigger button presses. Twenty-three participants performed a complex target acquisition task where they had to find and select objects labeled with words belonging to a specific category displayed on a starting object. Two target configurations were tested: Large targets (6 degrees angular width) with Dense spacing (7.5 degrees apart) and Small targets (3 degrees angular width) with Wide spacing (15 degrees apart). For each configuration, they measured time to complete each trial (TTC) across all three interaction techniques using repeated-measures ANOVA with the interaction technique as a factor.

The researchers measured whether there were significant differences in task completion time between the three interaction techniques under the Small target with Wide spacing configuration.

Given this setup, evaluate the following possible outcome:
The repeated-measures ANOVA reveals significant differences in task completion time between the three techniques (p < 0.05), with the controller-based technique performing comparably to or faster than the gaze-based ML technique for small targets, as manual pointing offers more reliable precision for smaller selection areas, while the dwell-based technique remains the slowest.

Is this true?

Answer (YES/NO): NO